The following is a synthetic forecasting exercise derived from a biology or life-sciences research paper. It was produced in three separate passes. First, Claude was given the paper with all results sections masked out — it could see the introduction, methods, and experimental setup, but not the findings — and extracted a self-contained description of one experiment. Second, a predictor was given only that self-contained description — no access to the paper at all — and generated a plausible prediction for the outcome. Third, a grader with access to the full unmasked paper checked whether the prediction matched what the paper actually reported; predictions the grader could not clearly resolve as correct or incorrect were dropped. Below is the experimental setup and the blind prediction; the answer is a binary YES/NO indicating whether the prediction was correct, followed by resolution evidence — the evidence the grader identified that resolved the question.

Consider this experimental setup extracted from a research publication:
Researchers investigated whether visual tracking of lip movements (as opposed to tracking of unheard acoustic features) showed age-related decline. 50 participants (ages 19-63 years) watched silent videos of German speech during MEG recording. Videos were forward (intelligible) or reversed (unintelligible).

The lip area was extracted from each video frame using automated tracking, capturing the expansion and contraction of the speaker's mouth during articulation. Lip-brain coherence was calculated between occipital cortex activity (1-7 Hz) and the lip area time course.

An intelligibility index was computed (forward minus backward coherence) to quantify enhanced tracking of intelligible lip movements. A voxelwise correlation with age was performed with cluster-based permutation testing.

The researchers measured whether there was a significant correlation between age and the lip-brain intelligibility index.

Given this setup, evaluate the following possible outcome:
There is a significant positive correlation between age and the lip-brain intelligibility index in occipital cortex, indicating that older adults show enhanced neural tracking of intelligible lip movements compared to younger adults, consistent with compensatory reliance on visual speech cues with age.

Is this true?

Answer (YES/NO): NO